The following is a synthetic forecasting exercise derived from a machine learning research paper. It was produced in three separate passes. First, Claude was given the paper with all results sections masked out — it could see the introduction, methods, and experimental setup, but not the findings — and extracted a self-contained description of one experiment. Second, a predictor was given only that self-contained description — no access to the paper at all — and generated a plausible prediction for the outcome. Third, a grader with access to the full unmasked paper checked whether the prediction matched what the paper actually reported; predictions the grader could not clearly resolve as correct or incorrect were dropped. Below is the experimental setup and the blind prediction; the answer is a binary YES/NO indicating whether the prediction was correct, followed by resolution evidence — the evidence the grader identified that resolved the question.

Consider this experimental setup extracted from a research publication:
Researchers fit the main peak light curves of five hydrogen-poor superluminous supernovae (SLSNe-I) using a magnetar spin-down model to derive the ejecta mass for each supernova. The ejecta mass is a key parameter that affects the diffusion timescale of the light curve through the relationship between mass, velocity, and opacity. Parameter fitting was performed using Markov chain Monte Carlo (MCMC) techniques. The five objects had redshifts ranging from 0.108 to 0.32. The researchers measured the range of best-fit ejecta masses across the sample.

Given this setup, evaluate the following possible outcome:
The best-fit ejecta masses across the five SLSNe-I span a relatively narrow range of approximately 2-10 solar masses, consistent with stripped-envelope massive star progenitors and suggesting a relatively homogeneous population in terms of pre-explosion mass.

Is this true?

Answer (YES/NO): NO